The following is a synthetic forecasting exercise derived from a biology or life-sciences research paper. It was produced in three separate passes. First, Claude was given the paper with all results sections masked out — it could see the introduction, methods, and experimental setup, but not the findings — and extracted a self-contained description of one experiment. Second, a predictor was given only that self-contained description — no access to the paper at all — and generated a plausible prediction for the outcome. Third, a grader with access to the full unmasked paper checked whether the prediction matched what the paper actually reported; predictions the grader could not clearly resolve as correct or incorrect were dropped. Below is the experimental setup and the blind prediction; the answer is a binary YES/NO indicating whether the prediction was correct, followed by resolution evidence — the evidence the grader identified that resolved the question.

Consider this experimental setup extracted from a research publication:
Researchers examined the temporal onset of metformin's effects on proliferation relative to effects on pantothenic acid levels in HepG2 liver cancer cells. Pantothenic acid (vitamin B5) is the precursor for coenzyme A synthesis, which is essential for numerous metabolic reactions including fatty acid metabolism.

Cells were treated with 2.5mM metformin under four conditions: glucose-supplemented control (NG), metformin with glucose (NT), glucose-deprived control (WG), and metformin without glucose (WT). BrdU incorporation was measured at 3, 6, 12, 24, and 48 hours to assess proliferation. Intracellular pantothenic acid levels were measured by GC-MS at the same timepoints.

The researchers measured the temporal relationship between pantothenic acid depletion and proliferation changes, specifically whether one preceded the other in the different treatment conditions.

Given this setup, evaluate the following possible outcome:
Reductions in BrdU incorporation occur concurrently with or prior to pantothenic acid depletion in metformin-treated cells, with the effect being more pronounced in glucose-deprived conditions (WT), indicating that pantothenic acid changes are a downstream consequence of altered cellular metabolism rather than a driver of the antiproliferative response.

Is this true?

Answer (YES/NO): NO